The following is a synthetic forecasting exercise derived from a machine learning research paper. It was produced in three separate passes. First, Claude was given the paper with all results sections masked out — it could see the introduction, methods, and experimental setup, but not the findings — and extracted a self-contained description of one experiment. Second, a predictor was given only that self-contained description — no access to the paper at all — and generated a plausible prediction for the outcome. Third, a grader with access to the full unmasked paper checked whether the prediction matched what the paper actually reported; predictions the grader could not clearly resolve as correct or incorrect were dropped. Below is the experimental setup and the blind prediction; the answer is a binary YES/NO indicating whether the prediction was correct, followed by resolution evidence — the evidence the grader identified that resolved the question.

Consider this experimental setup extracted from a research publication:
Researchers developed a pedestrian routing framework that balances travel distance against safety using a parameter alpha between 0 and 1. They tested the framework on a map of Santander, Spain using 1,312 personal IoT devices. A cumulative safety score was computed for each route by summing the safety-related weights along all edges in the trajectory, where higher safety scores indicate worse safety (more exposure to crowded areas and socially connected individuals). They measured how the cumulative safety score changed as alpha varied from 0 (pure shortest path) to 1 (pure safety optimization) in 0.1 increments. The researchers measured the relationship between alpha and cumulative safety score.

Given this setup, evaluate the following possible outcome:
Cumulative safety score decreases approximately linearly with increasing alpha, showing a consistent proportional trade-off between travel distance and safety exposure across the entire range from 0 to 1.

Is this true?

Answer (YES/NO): YES